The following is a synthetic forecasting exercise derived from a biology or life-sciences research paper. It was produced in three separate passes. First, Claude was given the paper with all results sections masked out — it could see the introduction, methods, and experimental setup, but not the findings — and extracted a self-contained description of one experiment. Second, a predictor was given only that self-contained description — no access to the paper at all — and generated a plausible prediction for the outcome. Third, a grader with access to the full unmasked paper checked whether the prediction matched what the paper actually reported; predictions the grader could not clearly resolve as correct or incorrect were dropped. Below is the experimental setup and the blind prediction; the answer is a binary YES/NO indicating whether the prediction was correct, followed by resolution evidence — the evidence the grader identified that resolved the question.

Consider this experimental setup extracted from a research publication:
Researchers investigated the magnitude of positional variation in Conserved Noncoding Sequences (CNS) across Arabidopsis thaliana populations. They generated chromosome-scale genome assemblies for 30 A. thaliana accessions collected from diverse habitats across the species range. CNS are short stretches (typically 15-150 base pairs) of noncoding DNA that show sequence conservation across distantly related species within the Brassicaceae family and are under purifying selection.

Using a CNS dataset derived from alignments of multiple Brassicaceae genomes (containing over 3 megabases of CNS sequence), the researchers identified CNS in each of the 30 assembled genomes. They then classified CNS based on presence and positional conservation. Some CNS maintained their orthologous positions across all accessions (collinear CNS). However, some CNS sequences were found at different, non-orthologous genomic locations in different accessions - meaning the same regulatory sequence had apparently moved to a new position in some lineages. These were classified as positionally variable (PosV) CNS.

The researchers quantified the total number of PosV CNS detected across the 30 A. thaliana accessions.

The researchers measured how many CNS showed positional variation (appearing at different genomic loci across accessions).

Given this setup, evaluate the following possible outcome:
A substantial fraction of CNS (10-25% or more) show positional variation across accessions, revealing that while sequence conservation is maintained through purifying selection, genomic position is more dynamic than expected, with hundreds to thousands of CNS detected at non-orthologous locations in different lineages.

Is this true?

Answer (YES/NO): NO